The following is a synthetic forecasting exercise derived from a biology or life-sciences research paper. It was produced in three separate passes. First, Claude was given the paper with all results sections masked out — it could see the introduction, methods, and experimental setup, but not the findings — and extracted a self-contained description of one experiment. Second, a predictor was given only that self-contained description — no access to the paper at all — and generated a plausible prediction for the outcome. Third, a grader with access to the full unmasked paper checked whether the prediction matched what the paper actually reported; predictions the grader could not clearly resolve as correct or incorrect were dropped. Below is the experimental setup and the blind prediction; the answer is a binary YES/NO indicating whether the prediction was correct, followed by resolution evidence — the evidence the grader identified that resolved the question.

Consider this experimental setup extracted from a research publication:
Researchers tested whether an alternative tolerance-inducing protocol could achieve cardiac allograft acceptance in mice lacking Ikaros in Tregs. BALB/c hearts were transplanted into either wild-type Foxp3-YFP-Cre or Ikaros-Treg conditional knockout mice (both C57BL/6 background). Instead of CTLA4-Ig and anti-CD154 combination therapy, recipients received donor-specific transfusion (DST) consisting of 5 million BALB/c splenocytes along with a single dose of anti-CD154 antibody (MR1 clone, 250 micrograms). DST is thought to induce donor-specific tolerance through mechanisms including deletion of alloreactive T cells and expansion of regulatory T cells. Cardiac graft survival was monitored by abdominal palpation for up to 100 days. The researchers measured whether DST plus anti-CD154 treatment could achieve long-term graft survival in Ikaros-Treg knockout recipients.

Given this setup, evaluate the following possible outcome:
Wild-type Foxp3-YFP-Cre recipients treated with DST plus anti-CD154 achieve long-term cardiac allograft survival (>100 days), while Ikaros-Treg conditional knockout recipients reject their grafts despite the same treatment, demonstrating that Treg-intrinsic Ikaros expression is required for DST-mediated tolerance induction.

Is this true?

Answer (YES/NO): YES